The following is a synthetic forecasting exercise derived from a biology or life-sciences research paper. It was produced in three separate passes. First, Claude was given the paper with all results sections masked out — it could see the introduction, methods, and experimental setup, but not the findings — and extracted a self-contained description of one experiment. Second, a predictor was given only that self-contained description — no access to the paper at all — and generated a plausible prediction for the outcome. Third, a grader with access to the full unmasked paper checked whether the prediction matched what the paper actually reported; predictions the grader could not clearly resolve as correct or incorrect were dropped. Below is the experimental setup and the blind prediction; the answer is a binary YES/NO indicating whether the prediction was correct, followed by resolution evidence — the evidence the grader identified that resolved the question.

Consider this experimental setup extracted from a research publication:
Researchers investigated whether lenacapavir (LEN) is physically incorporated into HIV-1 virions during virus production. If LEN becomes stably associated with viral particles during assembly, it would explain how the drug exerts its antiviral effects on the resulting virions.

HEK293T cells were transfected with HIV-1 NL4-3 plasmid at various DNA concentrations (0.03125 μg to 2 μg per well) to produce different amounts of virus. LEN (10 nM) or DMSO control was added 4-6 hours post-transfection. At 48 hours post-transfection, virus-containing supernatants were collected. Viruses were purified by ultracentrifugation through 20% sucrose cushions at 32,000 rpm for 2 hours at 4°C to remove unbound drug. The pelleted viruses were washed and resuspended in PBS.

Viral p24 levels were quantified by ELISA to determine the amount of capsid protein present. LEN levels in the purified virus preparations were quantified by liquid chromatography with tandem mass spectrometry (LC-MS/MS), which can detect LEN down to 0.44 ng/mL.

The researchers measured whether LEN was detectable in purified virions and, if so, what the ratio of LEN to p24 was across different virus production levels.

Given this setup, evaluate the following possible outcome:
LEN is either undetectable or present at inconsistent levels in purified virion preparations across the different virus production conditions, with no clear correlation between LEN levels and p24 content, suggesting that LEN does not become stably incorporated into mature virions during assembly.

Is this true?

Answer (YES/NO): NO